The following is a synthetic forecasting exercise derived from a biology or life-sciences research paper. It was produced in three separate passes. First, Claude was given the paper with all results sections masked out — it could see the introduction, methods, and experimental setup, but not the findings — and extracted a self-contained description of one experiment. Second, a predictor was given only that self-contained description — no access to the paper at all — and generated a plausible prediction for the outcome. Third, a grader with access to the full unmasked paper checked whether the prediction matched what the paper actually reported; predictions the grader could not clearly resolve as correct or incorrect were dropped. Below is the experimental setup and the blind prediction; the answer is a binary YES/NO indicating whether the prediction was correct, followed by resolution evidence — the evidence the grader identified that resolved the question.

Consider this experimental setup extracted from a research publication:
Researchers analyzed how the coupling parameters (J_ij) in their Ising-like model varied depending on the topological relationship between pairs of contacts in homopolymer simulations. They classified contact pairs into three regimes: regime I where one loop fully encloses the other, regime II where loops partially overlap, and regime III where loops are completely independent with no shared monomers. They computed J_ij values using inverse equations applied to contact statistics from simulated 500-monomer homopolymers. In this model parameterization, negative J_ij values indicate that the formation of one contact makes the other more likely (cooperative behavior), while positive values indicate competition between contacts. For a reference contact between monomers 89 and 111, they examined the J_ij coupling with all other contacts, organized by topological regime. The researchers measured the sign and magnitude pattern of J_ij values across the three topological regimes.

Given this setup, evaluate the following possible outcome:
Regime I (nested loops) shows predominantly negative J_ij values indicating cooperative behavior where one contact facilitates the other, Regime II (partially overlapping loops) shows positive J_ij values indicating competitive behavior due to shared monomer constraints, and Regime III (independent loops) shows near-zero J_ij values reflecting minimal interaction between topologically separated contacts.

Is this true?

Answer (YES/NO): NO